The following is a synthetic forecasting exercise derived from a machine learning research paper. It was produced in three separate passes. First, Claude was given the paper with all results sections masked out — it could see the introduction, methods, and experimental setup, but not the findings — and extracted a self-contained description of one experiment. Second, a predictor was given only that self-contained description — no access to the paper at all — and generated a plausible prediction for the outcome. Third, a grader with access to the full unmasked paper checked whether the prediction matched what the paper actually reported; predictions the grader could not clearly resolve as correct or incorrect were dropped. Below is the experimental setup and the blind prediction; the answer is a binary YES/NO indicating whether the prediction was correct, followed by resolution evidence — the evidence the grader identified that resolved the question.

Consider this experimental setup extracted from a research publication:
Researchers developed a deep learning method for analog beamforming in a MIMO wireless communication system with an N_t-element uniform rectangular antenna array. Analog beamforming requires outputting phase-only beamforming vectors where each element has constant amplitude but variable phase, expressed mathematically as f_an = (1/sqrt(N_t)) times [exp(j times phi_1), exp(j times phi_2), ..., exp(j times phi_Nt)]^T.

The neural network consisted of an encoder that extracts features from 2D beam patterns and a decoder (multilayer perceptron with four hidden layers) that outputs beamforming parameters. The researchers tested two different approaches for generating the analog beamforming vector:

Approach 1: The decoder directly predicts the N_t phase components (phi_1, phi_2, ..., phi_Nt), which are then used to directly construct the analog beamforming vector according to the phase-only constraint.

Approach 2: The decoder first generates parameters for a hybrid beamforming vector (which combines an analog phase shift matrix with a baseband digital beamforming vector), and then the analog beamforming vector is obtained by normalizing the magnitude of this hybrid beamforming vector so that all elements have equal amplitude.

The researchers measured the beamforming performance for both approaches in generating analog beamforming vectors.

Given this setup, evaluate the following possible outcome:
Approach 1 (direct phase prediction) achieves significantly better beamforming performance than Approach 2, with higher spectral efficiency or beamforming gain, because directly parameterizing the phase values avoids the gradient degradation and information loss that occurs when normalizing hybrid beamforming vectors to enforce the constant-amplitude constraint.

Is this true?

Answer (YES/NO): NO